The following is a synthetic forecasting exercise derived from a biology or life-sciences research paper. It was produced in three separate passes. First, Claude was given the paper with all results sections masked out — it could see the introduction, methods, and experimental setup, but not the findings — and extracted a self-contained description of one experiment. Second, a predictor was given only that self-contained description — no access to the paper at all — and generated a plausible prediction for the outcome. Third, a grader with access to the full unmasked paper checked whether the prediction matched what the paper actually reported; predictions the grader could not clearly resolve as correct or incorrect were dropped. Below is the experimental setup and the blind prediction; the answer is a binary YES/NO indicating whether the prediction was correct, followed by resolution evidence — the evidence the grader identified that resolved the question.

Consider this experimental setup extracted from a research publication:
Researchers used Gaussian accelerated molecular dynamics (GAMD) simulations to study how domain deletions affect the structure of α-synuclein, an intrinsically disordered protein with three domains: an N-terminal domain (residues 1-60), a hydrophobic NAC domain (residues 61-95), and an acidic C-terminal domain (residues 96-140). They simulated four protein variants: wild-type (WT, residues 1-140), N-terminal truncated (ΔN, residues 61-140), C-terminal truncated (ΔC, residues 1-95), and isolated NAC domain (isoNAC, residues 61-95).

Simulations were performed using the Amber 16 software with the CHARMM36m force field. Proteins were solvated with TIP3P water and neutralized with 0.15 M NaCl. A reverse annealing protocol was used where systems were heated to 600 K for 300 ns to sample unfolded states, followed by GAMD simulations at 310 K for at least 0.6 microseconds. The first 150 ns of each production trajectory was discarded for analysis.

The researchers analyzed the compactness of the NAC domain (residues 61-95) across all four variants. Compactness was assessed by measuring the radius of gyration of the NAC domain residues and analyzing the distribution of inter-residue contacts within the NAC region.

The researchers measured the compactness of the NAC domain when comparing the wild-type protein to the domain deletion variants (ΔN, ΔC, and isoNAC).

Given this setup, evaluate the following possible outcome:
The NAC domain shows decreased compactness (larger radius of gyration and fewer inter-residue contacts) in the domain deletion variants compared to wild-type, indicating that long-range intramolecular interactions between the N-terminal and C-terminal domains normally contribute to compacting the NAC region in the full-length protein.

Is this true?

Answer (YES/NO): NO